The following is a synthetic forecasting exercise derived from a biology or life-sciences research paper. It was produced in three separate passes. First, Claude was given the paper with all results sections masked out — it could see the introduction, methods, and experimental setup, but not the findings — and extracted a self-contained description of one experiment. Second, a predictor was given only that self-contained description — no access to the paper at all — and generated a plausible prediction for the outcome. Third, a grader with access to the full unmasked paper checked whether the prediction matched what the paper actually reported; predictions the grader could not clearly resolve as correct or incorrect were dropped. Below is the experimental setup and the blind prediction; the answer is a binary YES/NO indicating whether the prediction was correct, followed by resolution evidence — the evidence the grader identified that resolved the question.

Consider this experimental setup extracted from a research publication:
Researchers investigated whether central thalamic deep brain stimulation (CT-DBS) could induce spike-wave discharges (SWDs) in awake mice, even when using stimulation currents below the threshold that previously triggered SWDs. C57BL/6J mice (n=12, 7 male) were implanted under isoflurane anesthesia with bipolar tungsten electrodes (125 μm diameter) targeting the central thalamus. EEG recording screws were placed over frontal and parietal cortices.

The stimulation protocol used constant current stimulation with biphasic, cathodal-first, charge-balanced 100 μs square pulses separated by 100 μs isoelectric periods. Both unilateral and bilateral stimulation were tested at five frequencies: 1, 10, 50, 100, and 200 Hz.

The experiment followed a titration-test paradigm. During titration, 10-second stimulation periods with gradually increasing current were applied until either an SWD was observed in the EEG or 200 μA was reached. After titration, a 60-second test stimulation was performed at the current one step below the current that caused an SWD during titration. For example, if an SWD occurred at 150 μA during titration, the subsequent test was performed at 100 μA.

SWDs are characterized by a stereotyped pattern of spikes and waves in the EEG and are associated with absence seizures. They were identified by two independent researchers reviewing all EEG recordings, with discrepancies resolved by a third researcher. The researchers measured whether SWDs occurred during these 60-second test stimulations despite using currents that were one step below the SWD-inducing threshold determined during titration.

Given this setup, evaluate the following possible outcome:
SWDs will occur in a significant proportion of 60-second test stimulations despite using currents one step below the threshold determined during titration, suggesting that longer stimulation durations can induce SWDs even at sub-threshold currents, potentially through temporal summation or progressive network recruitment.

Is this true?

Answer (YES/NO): NO